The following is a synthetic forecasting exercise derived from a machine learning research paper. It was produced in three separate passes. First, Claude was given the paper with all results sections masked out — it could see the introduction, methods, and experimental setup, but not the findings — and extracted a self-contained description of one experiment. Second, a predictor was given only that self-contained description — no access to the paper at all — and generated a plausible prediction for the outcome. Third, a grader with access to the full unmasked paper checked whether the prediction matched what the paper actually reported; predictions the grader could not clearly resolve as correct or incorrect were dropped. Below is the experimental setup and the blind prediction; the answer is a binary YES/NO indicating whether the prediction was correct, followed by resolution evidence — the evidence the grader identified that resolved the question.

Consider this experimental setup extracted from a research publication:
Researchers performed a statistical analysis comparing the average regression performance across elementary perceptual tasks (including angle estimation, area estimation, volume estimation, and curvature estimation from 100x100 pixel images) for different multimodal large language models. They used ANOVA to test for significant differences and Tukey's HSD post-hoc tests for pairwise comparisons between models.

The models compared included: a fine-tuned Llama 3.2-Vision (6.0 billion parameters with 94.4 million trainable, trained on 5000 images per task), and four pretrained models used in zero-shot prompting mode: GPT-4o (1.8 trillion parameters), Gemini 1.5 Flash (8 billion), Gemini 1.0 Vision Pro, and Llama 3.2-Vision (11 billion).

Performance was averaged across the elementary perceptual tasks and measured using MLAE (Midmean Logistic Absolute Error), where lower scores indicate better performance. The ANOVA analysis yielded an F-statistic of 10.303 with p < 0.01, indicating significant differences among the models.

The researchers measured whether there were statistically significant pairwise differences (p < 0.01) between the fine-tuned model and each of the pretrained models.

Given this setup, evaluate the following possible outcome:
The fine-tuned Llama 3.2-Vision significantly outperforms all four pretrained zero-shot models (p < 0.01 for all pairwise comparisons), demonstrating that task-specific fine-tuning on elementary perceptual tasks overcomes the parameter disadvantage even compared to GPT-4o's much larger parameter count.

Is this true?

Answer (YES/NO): NO